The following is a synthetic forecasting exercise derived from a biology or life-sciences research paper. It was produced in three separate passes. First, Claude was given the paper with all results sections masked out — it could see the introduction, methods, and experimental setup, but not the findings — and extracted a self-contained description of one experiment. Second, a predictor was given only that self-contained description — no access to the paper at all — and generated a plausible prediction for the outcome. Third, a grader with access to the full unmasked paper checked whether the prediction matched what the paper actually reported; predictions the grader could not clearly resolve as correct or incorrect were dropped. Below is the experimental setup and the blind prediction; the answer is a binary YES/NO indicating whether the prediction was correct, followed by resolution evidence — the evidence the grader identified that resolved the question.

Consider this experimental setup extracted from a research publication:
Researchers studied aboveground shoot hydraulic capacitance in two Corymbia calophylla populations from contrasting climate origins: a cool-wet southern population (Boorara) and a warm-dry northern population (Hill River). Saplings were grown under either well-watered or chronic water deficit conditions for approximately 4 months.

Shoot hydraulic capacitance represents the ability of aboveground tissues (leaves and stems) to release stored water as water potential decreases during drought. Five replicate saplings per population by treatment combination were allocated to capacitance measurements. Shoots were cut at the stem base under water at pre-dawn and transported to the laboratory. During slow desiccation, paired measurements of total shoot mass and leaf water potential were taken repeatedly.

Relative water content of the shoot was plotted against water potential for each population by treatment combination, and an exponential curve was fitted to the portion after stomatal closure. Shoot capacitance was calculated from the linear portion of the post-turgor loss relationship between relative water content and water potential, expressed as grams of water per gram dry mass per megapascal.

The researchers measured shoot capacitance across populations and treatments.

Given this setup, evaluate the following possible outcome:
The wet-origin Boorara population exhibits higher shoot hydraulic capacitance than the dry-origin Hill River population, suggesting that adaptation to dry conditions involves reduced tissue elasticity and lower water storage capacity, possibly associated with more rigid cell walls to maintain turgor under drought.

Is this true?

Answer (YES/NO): NO